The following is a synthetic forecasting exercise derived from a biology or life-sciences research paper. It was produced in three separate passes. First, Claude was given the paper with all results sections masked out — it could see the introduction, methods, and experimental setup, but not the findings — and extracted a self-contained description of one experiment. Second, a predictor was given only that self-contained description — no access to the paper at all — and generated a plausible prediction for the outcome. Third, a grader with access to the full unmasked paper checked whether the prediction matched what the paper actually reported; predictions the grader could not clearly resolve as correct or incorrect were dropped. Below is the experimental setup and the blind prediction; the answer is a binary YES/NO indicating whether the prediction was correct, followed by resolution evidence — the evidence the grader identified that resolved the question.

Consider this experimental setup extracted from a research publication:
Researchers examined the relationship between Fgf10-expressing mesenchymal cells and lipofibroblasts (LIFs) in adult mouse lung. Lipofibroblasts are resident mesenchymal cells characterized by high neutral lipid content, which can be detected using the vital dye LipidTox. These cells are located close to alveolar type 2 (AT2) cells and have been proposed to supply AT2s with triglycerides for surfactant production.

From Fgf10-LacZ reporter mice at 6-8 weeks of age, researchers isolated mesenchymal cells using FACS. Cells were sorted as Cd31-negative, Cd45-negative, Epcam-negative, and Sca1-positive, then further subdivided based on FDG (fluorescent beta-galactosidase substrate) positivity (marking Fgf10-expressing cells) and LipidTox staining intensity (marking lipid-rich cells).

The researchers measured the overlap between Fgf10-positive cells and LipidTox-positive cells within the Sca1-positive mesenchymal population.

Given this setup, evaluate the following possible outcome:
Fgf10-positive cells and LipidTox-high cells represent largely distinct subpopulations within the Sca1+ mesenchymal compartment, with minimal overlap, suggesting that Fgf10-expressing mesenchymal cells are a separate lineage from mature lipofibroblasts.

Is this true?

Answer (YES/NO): NO